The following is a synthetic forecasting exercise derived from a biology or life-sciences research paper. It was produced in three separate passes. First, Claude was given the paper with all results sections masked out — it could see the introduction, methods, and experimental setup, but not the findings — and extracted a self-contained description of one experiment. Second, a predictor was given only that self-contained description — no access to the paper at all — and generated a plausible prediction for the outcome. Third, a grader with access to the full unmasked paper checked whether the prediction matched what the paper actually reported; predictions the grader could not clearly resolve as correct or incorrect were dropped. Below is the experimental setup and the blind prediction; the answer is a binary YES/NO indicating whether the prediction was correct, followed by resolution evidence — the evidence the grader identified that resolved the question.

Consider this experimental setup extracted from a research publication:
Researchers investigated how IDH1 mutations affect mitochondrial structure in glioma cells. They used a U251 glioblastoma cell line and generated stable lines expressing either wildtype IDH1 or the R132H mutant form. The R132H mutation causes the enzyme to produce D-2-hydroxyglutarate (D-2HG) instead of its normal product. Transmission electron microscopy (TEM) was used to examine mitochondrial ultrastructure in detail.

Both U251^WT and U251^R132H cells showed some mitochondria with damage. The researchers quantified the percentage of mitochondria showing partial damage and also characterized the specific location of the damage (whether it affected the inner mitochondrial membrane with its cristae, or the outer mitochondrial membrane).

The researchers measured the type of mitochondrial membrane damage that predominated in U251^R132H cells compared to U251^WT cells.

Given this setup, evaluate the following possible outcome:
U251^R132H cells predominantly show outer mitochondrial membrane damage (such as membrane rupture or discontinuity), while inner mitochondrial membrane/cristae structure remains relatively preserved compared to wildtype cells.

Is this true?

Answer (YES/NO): NO